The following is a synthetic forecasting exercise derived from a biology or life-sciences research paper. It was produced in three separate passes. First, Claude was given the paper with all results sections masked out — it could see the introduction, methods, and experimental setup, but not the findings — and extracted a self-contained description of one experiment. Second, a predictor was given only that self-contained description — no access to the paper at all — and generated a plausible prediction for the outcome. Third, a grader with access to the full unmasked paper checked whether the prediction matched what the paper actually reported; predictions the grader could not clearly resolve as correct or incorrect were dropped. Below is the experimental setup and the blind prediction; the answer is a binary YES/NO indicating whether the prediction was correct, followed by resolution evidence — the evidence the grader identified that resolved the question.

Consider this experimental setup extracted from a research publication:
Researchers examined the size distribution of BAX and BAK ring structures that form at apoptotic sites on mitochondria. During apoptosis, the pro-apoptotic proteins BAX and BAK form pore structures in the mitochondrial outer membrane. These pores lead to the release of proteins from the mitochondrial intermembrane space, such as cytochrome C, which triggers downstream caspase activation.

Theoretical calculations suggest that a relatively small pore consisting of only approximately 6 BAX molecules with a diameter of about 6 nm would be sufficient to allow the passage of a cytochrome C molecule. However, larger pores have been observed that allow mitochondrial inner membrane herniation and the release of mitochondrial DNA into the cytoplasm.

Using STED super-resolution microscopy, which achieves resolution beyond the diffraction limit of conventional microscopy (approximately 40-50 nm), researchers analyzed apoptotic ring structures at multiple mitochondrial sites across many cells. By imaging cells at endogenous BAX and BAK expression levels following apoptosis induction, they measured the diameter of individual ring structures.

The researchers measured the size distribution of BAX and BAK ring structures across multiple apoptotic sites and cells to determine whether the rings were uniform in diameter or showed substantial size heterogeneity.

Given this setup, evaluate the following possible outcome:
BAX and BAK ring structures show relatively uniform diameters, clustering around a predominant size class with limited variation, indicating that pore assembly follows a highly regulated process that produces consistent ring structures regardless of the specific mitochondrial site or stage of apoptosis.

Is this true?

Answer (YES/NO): NO